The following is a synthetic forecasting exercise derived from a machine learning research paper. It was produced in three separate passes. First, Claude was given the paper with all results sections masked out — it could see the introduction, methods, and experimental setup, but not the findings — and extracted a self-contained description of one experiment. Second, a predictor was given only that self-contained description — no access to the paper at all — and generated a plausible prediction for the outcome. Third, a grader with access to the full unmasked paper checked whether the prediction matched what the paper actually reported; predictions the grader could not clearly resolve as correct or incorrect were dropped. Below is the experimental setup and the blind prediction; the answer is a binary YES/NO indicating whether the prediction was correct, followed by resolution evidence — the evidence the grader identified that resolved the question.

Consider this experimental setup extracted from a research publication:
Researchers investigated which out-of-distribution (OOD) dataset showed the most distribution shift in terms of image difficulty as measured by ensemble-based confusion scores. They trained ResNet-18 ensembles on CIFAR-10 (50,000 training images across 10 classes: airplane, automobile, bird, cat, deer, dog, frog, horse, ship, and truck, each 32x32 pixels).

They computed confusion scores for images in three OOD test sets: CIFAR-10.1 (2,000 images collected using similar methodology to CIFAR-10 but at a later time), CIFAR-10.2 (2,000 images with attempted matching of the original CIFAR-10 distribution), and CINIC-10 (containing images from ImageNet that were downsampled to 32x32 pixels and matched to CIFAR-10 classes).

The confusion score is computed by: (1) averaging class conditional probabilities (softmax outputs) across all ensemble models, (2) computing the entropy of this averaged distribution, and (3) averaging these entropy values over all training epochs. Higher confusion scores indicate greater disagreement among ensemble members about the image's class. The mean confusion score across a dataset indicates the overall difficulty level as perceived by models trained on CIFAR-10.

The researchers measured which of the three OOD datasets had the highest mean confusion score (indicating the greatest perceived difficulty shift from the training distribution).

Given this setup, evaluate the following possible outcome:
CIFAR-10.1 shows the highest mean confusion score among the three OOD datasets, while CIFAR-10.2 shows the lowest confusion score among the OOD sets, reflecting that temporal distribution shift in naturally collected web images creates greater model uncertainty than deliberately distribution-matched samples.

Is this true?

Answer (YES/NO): NO